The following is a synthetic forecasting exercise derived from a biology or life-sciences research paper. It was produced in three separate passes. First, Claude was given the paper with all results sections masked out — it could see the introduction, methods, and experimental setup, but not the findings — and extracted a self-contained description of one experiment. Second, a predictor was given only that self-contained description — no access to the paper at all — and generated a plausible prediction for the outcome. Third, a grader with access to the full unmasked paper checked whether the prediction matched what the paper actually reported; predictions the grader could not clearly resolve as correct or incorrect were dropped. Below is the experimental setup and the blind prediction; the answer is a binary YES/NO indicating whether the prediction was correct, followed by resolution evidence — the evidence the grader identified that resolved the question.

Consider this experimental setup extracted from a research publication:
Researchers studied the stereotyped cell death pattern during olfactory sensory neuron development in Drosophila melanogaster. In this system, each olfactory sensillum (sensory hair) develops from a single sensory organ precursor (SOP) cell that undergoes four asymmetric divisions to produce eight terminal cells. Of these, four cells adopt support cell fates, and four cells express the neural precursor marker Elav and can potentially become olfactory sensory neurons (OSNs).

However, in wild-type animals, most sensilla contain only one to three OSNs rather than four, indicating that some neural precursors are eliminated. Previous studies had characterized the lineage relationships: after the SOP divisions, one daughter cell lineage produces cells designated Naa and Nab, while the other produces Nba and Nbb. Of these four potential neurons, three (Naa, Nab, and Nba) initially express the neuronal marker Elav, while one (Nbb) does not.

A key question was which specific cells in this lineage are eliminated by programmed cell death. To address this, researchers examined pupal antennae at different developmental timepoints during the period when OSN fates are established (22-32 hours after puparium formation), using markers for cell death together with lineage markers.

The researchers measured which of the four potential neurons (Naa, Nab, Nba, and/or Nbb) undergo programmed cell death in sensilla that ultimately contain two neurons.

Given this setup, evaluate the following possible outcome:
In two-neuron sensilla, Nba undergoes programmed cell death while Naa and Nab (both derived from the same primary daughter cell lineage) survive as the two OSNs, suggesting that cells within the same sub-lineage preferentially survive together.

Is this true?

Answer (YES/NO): NO